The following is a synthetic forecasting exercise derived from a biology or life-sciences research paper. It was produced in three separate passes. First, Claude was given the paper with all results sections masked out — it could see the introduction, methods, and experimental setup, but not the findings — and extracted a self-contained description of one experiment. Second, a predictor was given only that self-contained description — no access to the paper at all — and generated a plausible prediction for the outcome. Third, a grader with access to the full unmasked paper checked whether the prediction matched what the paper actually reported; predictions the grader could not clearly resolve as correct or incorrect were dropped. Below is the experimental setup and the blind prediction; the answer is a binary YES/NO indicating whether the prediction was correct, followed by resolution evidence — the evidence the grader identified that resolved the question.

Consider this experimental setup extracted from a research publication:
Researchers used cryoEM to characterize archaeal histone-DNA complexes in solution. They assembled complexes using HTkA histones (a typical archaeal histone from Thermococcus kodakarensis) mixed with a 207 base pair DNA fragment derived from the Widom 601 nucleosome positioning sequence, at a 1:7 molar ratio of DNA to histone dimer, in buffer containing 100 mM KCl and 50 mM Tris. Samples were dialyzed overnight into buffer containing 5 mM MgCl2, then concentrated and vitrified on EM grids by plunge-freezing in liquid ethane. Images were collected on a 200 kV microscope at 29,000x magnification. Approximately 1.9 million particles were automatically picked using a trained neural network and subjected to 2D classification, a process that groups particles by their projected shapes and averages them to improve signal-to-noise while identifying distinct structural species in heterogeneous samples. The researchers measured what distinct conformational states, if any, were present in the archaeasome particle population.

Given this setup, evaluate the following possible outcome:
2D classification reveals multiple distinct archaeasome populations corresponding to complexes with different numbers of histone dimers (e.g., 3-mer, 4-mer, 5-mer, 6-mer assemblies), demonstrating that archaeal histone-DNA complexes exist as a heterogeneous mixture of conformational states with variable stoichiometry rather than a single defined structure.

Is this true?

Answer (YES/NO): NO